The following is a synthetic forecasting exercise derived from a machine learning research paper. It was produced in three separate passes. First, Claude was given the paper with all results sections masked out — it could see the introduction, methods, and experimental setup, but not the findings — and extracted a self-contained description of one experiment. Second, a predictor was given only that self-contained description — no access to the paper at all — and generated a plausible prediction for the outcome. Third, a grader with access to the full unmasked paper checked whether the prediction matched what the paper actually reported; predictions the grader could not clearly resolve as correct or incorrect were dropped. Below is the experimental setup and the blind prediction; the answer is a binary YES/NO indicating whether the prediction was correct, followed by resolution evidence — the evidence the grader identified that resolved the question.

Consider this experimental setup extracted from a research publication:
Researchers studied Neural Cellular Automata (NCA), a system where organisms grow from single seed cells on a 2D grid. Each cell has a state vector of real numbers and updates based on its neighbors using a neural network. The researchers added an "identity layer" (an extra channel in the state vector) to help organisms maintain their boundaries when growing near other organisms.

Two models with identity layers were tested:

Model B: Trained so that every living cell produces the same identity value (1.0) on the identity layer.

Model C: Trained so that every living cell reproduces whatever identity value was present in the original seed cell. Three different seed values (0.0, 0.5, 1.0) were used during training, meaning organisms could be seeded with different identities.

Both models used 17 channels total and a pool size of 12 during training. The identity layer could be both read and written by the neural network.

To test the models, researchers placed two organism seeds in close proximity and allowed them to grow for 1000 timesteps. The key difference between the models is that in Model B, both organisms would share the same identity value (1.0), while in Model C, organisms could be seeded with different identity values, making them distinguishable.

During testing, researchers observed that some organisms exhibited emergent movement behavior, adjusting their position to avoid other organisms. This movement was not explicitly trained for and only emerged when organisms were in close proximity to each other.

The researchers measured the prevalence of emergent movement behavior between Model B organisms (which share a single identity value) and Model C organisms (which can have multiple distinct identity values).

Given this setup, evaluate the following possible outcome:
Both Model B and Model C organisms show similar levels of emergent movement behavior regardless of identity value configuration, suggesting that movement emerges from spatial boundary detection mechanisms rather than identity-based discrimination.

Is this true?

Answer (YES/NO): NO